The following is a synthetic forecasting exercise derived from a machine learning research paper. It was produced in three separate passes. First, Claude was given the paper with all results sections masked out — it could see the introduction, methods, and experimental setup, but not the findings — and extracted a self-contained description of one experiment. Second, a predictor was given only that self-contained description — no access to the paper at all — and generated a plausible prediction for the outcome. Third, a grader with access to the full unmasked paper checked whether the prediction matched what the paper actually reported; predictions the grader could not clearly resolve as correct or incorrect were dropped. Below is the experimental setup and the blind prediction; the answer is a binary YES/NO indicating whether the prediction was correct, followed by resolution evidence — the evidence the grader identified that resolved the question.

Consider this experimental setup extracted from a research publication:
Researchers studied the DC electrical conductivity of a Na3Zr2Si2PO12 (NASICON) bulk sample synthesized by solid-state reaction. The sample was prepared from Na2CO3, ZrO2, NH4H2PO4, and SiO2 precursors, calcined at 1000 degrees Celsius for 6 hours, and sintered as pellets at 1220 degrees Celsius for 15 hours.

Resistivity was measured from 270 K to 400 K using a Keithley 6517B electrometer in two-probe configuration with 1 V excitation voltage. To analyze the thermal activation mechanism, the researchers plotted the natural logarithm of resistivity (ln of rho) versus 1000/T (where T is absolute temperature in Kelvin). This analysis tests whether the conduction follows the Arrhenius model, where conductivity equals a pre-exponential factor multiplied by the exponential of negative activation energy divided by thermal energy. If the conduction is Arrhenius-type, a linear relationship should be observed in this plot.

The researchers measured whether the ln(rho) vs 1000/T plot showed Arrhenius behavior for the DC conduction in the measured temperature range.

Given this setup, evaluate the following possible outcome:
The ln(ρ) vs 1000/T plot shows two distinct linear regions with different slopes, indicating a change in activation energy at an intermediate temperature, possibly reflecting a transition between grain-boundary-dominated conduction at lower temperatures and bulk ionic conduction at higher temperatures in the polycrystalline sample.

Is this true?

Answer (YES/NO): NO